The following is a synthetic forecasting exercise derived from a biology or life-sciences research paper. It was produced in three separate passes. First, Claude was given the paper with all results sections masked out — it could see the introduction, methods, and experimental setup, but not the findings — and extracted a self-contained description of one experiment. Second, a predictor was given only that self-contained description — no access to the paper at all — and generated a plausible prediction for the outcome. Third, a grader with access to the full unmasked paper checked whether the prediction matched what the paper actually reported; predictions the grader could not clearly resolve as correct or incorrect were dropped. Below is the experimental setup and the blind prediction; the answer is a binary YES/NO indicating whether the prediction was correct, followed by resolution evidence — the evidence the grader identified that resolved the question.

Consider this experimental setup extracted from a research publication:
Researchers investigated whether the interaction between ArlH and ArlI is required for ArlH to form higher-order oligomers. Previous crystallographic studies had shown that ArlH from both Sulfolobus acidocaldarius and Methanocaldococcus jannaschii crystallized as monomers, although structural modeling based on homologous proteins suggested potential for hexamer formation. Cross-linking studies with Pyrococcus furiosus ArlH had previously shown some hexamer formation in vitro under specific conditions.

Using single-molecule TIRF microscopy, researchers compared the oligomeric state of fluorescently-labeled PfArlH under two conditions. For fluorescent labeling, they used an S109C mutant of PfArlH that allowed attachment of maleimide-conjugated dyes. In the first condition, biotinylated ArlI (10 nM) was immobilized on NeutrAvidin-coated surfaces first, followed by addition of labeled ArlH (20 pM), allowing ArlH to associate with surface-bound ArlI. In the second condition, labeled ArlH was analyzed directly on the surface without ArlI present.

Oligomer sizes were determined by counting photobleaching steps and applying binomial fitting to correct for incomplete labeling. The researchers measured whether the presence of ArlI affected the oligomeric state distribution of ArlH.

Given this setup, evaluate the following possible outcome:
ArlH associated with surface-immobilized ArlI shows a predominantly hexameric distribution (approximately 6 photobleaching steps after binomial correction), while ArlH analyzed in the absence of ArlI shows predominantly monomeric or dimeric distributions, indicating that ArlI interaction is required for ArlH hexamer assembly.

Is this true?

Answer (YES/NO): NO